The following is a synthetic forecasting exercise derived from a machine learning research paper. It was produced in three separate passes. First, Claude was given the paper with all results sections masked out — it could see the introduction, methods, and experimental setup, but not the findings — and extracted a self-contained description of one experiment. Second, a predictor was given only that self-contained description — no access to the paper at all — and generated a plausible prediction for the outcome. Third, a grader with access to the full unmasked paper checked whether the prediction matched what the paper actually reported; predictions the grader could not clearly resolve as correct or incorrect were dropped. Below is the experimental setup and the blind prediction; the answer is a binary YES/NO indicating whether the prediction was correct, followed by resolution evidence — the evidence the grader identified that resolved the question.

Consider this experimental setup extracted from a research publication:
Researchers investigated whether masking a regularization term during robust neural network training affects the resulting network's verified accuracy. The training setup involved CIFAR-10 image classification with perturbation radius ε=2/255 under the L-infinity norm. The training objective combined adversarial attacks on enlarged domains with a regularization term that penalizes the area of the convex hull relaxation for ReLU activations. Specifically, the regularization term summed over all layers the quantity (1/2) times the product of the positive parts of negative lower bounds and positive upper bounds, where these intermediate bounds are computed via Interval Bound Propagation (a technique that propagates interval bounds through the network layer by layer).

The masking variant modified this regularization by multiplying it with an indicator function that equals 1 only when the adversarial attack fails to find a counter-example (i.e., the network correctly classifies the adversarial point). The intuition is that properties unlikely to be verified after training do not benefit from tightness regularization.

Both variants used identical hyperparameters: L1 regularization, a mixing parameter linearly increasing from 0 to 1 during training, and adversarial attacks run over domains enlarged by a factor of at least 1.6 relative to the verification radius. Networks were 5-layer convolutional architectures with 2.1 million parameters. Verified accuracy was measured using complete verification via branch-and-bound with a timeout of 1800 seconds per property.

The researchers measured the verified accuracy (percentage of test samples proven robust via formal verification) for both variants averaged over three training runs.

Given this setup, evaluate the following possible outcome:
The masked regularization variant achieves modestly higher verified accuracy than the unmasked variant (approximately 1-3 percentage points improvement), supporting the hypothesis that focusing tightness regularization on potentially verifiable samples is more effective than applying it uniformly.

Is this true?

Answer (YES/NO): NO